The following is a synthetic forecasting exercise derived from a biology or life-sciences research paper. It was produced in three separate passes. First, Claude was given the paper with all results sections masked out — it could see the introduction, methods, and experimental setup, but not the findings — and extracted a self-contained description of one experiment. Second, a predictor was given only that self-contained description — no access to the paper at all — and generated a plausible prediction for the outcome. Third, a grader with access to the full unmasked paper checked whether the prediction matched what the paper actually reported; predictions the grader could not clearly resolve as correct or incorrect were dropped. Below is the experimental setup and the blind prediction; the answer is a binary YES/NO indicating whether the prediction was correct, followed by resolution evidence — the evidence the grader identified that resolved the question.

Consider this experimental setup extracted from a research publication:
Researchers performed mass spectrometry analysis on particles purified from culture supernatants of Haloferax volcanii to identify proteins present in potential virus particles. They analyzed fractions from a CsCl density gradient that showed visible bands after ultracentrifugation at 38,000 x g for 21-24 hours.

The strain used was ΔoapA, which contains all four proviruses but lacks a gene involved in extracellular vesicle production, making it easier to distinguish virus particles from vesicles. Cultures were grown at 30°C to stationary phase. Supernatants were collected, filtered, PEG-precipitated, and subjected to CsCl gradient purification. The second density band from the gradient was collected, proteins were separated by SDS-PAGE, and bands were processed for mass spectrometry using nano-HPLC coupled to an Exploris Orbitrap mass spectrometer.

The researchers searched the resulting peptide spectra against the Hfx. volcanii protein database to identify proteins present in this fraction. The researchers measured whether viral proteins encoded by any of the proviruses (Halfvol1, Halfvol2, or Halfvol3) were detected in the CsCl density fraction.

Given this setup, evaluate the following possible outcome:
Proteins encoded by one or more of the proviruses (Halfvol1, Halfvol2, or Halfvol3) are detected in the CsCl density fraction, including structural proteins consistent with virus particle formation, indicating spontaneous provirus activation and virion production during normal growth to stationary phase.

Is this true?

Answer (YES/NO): YES